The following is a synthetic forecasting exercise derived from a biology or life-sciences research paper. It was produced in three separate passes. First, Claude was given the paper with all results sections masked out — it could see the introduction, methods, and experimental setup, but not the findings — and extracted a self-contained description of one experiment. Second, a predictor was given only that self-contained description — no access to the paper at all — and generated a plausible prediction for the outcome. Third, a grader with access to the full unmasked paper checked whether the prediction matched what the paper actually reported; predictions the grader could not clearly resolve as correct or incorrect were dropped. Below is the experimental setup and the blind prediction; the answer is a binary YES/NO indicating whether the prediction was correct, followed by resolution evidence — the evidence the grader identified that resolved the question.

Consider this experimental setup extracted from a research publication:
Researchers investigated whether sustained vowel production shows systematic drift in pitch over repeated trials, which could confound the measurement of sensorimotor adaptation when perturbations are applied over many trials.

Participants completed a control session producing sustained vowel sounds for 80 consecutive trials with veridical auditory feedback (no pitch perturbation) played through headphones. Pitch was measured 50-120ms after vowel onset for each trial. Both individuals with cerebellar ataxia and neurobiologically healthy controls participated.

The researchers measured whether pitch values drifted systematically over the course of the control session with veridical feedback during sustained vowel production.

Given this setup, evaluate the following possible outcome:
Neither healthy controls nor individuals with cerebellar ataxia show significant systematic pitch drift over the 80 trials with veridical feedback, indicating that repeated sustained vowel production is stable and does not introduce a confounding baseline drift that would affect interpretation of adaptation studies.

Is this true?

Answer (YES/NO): NO